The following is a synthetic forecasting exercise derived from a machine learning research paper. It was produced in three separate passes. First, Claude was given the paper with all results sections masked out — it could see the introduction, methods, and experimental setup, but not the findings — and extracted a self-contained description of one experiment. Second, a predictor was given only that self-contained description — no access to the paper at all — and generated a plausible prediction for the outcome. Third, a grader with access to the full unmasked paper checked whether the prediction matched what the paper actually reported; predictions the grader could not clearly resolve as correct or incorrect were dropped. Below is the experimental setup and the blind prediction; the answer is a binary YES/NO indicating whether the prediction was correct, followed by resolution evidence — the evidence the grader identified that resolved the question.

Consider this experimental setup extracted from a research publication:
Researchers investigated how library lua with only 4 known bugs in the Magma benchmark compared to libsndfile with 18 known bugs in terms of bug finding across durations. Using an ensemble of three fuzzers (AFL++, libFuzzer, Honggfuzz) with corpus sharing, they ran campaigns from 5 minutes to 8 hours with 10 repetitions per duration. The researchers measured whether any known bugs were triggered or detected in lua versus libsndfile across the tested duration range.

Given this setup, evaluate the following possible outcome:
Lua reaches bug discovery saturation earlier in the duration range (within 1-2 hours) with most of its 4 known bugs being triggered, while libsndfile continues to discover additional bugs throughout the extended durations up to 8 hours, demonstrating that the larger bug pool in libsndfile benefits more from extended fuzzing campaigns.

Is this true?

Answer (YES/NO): NO